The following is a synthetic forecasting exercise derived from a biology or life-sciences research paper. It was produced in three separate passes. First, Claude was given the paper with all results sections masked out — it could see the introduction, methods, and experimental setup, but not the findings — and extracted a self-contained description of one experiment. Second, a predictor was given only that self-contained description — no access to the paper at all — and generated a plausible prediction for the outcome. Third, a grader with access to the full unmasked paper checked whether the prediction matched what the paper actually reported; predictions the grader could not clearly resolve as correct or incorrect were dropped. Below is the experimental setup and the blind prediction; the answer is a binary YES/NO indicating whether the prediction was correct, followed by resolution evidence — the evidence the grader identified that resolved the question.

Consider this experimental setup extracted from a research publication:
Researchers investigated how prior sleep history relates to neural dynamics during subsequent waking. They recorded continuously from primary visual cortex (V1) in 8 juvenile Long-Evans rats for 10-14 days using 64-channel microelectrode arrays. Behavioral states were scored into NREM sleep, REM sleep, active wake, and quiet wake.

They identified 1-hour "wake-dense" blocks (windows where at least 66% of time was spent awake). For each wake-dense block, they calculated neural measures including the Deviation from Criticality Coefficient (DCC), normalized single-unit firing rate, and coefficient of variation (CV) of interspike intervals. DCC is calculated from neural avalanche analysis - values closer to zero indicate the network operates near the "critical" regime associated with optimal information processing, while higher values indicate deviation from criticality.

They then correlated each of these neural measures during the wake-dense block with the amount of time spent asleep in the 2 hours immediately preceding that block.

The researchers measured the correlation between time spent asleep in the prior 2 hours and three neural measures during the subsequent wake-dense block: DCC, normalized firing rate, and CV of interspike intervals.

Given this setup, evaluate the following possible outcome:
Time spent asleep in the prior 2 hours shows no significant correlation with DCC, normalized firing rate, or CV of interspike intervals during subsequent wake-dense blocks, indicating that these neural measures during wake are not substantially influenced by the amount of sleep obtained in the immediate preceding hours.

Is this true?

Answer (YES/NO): NO